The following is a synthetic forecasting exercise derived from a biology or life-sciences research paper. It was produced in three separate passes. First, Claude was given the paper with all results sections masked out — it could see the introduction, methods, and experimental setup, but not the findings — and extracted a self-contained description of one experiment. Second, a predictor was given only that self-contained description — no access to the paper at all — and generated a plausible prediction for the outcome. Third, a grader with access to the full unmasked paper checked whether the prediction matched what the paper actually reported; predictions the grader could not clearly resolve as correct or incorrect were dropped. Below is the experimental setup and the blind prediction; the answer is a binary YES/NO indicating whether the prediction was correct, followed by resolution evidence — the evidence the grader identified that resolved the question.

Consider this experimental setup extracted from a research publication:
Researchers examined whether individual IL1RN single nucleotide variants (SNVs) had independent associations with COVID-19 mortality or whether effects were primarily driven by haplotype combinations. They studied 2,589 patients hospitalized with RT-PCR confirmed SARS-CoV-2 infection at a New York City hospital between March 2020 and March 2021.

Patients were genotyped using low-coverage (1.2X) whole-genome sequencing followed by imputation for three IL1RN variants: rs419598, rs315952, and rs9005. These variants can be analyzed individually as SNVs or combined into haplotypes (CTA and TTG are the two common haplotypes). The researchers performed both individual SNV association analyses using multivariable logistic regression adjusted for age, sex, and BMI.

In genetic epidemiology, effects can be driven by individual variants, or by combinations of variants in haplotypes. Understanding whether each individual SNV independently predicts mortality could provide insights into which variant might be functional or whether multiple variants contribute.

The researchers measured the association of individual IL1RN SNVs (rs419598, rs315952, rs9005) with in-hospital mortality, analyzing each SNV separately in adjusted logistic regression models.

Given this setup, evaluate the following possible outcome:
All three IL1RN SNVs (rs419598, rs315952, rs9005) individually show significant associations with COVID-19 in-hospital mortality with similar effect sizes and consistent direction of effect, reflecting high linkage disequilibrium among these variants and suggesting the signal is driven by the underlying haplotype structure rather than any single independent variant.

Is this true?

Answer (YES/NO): NO